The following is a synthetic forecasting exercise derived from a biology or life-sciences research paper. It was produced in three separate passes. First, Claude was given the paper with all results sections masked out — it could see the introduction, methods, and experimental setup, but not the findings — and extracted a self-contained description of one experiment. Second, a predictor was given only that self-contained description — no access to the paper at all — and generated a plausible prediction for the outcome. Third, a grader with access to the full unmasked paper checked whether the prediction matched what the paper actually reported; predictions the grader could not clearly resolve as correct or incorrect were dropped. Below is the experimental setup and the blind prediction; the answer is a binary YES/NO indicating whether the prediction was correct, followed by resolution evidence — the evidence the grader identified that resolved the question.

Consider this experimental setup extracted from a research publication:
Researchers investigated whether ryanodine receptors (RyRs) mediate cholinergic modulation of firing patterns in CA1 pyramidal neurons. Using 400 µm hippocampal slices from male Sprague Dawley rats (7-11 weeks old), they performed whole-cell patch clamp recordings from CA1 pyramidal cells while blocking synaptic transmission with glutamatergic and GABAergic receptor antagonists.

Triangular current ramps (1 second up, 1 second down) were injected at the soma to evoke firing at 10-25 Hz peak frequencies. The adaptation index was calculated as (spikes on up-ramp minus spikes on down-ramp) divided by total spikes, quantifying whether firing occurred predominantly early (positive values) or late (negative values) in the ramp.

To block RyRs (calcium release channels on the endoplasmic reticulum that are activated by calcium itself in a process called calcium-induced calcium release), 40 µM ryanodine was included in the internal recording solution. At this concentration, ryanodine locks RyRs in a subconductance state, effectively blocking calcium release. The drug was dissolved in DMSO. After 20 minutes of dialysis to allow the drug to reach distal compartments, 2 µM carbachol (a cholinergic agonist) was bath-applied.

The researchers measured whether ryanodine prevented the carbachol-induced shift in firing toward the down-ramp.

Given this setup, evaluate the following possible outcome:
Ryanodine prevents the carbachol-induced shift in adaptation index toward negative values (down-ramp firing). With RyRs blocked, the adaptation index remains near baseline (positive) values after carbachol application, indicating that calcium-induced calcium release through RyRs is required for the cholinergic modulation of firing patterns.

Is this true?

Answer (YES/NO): NO